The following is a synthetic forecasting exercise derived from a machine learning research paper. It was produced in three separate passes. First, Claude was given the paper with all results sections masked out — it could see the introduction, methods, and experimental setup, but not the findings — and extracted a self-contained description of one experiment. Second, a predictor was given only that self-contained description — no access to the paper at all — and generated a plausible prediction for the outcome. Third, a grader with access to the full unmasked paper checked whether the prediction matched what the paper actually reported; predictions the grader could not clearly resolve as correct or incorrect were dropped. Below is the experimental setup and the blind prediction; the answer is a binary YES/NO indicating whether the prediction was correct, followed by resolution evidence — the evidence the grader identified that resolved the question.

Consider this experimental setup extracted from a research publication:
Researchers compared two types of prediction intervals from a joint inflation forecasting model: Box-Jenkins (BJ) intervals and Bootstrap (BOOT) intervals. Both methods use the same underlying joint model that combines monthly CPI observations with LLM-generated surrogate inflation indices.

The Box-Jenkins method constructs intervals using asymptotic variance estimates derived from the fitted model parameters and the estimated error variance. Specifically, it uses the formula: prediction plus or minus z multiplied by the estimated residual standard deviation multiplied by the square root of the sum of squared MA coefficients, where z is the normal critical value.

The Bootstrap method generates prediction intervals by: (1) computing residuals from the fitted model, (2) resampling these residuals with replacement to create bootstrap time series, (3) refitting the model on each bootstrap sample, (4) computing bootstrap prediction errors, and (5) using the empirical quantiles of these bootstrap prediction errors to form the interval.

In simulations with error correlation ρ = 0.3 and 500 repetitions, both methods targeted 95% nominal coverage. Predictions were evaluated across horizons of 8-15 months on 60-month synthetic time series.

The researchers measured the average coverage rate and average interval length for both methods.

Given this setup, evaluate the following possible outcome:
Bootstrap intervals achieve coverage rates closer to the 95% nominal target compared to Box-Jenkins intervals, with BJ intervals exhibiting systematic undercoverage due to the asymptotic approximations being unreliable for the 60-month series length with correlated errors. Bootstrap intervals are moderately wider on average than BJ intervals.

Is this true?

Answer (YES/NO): NO